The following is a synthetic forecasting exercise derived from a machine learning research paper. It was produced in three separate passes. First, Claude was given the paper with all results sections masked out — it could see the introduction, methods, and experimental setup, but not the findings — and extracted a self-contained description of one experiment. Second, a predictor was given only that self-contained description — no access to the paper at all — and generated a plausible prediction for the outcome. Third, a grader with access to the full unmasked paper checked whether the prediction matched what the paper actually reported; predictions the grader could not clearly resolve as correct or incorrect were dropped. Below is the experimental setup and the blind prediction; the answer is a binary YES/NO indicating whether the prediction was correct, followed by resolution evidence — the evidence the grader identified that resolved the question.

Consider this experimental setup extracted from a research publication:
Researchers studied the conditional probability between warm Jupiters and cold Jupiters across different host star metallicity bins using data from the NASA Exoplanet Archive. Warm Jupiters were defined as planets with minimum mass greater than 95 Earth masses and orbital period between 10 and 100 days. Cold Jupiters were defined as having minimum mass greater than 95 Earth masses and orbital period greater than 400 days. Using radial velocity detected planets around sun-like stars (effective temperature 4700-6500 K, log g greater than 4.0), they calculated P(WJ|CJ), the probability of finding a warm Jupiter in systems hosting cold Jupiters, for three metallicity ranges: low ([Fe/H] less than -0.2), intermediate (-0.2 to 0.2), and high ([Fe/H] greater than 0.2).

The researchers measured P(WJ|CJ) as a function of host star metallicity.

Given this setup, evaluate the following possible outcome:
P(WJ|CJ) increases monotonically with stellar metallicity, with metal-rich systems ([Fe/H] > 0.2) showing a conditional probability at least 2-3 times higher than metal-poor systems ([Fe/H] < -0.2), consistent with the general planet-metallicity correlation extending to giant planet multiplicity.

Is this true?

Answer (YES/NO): NO